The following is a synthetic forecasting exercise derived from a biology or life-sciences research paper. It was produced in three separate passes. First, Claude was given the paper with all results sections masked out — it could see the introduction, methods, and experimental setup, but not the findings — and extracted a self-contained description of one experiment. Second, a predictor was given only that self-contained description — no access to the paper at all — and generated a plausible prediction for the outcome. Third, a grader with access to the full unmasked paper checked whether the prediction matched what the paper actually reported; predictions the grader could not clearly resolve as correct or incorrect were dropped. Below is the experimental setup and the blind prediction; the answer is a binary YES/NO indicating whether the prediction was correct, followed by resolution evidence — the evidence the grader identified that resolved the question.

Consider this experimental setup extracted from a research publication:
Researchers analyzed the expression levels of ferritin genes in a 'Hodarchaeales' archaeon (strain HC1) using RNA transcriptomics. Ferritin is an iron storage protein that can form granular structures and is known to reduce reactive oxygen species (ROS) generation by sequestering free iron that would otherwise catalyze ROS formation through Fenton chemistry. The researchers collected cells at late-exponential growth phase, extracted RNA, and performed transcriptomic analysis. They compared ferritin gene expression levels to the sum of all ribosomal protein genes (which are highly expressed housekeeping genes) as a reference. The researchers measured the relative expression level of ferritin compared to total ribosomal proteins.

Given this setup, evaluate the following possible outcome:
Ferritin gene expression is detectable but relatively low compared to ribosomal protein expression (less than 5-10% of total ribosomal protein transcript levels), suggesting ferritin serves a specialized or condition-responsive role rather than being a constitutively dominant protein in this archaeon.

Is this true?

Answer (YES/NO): NO